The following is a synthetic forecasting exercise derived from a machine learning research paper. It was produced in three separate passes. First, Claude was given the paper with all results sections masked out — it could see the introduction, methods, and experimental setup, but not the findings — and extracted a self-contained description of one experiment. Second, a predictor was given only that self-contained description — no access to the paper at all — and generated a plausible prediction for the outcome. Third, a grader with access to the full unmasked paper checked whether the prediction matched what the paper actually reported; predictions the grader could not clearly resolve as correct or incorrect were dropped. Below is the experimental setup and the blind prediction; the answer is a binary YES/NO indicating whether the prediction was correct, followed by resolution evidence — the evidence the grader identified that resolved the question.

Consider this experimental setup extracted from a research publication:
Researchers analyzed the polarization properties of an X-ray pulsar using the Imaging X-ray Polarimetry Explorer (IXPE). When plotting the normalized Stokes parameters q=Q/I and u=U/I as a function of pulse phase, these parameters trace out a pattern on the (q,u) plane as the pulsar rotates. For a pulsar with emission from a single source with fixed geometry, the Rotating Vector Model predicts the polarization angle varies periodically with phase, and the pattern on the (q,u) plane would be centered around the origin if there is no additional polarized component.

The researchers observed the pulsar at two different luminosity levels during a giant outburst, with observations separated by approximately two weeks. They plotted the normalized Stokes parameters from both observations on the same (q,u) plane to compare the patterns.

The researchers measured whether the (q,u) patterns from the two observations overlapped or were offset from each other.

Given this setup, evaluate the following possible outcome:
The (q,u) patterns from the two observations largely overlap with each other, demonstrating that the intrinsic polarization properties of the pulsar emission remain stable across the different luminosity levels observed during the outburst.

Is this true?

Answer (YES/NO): NO